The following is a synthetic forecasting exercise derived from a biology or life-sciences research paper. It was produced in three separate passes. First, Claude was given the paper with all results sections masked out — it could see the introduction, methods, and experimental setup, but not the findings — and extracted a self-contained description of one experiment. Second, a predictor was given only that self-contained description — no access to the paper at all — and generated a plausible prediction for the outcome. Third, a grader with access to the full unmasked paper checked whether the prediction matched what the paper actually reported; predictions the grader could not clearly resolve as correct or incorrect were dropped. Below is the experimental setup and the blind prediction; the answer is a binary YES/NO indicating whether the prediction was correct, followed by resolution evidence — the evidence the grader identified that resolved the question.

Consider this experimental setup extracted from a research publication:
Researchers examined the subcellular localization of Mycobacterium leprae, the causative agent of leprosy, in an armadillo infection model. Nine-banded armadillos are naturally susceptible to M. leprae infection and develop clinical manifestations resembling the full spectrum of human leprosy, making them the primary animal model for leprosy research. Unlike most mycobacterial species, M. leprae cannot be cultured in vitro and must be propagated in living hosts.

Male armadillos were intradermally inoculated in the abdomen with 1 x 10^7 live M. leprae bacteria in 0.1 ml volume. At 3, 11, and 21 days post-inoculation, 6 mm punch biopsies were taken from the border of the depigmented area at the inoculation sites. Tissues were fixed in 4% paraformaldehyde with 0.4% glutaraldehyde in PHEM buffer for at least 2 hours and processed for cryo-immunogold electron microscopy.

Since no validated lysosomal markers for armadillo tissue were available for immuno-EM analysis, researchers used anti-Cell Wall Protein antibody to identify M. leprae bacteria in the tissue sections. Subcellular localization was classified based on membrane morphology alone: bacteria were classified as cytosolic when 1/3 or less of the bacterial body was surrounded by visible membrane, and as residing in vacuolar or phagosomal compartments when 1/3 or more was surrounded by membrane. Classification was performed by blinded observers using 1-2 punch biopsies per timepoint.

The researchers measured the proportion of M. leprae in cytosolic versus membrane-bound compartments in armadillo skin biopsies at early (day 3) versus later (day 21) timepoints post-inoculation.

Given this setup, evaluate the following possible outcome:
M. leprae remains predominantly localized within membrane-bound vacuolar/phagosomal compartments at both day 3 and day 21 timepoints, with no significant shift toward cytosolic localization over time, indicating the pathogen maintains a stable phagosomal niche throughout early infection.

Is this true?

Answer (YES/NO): YES